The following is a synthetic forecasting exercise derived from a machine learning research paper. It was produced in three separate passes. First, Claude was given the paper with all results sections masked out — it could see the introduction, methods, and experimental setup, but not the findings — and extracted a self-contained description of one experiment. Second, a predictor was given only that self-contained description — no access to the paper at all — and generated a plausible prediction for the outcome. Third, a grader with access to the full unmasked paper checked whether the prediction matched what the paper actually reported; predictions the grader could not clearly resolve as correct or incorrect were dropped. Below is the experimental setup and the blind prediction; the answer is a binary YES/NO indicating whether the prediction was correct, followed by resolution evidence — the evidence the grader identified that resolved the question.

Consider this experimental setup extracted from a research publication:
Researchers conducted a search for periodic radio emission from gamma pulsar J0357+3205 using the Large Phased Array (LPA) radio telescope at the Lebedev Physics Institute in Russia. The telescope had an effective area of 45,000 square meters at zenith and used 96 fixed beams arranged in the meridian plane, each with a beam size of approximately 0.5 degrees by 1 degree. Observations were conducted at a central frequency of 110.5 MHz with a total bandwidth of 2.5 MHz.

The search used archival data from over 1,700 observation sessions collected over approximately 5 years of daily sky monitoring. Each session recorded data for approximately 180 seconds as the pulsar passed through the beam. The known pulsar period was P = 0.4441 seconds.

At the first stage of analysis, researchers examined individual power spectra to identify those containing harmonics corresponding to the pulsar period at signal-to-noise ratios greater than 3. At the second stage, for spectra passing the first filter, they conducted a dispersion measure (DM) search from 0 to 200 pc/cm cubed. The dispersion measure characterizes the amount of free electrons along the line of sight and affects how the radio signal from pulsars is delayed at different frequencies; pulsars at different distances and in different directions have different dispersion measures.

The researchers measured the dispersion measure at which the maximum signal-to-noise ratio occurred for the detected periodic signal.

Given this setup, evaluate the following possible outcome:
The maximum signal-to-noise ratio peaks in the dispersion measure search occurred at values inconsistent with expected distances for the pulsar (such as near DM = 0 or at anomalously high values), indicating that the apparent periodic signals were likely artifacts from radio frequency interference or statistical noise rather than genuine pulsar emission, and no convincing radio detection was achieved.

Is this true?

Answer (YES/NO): NO